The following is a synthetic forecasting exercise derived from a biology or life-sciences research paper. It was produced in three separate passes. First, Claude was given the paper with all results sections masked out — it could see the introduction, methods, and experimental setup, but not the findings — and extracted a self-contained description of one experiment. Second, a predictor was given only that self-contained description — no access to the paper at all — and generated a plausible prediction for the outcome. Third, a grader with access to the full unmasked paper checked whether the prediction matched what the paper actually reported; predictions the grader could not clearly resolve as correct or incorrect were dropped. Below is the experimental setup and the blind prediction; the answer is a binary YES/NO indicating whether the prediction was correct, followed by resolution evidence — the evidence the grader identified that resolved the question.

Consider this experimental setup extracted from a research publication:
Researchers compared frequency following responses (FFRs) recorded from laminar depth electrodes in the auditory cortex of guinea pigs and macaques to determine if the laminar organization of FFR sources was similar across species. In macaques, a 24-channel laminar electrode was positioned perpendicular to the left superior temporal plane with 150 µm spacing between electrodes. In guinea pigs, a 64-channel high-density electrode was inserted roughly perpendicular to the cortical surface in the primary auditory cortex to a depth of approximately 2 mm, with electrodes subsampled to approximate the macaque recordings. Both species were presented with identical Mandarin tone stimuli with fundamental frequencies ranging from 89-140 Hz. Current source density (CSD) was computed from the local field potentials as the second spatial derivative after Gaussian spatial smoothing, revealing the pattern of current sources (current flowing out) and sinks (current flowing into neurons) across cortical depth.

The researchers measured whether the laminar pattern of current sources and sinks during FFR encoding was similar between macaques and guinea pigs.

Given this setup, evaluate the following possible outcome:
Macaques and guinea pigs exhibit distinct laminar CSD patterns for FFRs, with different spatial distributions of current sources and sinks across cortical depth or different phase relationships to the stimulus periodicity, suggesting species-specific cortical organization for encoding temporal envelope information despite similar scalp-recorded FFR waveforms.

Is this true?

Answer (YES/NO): NO